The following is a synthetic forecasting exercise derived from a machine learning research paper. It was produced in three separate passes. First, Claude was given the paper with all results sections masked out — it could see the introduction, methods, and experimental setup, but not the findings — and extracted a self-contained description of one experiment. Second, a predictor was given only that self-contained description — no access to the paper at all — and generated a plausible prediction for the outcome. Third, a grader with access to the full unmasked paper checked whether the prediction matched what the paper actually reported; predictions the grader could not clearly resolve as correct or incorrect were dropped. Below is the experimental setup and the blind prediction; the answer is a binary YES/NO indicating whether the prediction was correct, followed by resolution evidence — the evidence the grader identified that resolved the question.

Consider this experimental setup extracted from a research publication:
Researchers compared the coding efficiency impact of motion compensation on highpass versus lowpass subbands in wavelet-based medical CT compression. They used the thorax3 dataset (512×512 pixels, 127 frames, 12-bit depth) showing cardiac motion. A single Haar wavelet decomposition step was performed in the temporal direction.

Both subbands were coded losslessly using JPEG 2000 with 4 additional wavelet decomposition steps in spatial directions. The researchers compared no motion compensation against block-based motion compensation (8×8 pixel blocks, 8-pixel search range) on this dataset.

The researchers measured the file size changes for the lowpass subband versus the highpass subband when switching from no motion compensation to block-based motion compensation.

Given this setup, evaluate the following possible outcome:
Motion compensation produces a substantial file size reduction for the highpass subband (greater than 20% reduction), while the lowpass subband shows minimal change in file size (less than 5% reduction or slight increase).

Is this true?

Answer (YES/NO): NO